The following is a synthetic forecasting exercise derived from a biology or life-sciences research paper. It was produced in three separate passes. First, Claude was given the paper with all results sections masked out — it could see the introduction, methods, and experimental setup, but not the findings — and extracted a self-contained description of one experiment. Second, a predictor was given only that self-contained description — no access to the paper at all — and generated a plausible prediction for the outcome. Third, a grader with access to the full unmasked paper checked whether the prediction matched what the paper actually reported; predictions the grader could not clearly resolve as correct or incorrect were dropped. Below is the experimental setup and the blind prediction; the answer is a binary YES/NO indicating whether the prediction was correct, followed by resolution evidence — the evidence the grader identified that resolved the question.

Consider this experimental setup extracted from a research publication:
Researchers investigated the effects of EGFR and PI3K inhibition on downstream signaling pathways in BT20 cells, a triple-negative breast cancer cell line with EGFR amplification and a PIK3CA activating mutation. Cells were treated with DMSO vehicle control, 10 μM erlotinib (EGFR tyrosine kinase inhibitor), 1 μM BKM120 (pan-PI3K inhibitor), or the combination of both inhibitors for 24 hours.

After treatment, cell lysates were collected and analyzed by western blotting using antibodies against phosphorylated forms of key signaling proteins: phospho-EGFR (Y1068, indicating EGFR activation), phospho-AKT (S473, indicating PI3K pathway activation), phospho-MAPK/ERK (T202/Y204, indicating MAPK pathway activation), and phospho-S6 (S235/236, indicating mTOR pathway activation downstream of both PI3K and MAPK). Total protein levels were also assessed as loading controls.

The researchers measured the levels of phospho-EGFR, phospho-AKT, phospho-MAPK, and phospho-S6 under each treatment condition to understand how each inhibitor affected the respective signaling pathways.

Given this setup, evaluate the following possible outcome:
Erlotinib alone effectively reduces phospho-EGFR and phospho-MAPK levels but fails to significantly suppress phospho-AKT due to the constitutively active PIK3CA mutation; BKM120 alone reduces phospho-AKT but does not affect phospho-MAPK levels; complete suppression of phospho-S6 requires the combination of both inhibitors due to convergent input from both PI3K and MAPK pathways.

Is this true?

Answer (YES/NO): YES